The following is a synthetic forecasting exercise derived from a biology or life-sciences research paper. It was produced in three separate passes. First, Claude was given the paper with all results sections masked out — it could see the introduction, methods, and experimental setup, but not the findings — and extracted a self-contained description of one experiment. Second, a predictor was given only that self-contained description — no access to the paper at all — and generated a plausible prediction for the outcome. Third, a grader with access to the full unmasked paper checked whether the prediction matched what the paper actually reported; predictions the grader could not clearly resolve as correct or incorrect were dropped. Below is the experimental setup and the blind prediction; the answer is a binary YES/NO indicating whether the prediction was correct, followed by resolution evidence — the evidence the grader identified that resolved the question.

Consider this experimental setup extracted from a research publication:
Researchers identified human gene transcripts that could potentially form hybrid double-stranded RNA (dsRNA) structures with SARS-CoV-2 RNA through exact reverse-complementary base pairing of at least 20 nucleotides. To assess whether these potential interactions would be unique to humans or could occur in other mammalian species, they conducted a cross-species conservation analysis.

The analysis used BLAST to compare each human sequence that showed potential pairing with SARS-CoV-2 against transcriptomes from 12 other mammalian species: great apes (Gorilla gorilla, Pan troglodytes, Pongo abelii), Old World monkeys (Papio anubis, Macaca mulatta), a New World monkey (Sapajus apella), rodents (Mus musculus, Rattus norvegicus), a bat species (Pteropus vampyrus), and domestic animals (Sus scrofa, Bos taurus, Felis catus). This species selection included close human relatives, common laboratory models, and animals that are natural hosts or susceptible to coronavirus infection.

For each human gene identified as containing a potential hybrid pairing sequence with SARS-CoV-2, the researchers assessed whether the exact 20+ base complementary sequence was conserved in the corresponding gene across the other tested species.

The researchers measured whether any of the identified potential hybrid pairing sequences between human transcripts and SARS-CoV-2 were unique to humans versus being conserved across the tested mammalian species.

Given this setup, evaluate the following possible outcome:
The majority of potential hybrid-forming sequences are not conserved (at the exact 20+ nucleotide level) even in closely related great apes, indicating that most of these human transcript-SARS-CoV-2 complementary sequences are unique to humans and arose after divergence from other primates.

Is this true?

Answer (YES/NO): NO